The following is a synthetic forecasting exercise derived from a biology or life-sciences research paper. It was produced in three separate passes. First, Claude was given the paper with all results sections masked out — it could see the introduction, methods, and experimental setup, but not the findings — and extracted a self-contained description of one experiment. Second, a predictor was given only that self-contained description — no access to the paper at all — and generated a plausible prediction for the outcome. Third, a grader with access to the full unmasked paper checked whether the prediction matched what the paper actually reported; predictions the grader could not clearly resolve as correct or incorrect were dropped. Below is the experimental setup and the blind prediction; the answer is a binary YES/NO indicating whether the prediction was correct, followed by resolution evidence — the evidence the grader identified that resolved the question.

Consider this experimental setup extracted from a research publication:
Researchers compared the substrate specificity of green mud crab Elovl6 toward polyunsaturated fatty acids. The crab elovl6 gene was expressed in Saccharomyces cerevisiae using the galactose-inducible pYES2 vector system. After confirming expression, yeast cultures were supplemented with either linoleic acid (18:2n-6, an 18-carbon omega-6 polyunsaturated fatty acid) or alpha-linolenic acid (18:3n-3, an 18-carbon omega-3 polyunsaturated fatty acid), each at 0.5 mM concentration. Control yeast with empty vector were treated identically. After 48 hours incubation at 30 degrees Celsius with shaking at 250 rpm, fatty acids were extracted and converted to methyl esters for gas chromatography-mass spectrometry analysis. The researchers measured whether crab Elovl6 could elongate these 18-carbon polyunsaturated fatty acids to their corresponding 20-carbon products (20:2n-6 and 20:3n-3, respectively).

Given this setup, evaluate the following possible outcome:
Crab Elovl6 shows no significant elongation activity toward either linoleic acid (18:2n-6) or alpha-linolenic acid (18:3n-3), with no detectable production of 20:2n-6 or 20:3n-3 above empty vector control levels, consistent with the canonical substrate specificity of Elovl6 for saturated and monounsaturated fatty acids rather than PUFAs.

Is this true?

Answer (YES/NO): NO